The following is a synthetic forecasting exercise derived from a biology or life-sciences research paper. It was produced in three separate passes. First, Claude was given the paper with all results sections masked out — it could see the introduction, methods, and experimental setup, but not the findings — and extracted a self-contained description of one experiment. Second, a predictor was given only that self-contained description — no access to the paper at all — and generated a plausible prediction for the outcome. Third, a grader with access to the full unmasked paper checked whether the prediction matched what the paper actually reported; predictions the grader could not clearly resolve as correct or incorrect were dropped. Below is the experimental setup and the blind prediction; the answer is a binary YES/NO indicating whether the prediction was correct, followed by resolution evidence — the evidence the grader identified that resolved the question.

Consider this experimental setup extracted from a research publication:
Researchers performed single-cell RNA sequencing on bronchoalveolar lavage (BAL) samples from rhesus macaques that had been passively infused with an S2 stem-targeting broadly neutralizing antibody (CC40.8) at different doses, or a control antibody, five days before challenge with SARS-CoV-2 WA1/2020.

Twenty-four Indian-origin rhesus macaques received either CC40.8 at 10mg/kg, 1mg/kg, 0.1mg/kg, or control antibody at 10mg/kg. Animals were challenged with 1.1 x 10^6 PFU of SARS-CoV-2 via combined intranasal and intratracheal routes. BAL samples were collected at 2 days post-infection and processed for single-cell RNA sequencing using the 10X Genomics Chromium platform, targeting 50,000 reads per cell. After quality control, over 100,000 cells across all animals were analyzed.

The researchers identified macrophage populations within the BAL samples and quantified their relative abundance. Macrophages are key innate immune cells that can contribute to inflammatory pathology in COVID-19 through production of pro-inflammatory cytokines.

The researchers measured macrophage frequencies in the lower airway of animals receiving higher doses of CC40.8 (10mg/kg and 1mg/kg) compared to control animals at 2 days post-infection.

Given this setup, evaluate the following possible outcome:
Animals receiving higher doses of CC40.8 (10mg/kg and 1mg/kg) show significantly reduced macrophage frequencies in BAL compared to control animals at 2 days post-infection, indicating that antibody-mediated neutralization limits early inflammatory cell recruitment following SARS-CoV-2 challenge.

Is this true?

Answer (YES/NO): YES